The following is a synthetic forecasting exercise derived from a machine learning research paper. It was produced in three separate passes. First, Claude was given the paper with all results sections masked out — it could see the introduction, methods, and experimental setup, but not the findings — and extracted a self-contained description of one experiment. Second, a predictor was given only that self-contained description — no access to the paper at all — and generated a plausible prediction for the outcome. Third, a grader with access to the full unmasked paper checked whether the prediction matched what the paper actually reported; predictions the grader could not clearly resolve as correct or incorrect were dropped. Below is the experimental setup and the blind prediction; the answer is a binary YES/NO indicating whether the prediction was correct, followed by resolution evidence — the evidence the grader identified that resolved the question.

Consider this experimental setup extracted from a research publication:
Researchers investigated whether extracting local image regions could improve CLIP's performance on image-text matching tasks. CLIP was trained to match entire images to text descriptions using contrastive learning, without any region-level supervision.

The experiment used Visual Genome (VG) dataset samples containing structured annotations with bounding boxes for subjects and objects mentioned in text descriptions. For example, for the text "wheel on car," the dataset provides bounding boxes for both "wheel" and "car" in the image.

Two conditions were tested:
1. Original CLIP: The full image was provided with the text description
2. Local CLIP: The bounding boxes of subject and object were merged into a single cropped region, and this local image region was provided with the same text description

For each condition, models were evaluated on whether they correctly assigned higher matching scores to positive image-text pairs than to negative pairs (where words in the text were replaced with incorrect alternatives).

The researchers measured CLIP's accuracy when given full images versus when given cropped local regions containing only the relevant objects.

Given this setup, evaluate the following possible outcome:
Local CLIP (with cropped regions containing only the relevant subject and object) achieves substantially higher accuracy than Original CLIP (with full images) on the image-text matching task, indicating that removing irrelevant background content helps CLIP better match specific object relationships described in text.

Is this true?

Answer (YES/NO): YES